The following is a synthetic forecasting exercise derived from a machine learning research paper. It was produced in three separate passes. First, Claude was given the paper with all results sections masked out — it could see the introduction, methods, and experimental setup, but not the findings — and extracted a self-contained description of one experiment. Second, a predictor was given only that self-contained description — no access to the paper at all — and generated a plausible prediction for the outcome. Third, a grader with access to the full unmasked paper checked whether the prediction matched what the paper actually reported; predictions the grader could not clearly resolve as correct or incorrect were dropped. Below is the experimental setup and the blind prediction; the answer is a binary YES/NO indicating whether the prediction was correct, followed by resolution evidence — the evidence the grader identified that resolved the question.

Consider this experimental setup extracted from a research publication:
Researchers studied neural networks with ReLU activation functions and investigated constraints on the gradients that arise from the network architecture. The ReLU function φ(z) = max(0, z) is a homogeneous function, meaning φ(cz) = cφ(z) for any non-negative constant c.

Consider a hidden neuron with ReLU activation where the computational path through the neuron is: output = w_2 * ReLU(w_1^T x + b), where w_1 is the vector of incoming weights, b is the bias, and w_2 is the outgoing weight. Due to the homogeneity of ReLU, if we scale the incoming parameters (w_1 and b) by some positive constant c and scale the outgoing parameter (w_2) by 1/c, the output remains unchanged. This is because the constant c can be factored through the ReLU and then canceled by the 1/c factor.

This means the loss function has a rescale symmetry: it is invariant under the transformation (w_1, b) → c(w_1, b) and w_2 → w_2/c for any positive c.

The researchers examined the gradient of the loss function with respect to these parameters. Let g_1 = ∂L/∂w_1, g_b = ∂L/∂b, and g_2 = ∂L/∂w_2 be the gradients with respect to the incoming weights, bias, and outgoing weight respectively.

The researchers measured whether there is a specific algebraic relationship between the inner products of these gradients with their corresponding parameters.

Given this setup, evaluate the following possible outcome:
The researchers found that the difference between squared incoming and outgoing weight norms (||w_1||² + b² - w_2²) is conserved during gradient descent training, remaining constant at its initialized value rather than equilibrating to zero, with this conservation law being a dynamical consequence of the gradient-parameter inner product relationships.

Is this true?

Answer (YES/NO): NO